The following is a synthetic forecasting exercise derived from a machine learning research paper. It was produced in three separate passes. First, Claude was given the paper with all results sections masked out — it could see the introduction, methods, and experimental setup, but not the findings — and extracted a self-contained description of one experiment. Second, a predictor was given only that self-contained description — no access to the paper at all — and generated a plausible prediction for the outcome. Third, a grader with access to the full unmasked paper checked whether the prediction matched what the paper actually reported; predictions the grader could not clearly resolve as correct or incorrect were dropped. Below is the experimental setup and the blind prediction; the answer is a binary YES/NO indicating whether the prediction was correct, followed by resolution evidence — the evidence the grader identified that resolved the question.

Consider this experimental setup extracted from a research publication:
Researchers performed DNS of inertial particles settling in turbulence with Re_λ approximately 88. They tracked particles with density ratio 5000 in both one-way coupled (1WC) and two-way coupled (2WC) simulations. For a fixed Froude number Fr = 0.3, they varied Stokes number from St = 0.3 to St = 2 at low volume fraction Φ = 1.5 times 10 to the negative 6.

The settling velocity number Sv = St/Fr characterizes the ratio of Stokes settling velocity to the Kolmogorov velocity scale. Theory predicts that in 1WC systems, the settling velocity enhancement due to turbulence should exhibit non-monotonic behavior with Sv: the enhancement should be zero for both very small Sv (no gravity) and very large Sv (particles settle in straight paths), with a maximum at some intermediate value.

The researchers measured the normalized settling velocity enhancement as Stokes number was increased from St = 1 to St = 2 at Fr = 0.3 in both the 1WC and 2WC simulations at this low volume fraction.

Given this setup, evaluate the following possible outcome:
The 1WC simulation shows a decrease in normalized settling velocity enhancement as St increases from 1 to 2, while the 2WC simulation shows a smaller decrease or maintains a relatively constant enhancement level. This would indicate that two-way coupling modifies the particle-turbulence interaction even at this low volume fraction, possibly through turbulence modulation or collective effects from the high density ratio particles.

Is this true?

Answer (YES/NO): NO